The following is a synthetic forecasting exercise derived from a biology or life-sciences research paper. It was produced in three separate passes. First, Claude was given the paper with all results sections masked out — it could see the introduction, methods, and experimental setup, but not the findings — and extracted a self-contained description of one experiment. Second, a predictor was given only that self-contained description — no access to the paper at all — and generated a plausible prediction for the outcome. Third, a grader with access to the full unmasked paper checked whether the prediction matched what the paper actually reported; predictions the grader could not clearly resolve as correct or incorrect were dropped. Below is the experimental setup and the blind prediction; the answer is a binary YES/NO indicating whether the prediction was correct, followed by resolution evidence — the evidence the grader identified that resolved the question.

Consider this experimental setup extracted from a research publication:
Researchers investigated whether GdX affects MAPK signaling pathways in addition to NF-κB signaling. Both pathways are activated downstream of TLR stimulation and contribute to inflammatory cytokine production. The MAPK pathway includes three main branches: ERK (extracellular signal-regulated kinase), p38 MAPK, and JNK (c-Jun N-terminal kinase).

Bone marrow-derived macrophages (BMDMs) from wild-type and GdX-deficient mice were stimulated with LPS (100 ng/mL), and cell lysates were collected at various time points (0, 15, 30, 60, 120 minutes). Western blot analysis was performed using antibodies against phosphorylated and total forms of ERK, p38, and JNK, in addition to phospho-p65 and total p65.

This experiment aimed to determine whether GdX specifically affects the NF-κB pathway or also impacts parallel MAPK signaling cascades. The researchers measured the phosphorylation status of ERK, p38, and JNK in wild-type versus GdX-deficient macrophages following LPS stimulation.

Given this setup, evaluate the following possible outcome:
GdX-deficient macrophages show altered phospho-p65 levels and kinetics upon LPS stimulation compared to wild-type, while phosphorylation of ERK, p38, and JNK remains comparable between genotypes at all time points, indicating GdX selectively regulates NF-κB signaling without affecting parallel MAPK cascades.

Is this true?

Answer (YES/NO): YES